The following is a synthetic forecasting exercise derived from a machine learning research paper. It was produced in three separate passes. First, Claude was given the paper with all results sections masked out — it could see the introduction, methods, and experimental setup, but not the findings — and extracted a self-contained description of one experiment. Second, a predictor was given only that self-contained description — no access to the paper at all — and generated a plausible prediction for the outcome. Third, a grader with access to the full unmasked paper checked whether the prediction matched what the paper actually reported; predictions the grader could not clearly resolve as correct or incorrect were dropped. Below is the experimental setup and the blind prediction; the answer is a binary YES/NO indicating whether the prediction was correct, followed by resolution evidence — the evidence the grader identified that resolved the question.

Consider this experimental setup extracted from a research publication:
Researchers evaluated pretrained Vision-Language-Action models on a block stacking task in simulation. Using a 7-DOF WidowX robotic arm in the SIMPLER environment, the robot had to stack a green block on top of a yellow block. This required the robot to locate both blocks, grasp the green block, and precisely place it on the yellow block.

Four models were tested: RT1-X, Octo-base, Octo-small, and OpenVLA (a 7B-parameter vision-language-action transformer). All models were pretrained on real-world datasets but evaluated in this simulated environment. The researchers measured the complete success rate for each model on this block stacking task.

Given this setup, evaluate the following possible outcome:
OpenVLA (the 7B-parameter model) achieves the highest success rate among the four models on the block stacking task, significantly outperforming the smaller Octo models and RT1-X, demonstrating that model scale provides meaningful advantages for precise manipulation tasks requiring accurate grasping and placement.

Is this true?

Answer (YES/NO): NO